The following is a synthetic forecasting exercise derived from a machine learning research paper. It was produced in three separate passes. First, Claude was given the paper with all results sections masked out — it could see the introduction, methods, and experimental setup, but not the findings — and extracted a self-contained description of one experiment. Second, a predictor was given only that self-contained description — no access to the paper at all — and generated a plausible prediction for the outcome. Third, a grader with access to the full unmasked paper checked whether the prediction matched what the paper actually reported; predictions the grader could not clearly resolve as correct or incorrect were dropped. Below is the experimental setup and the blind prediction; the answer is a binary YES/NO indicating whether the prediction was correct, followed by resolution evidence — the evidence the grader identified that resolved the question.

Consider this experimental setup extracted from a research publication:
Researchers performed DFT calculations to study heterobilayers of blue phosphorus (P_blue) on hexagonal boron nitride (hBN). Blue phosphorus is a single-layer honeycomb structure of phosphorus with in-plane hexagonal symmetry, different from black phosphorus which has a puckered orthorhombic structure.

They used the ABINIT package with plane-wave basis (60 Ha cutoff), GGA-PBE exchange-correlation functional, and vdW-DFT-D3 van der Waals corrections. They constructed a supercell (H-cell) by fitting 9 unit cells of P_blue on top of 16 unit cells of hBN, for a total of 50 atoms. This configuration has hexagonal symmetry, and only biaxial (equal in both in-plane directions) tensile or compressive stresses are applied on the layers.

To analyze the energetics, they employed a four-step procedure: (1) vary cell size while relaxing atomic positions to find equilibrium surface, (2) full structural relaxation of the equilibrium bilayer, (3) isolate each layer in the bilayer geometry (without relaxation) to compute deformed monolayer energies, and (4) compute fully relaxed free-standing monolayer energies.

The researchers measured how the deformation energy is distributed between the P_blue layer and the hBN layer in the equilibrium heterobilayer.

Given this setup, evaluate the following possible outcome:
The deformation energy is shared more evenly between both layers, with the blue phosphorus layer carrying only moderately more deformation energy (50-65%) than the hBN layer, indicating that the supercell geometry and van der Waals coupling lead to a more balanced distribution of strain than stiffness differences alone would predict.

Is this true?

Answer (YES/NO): YES